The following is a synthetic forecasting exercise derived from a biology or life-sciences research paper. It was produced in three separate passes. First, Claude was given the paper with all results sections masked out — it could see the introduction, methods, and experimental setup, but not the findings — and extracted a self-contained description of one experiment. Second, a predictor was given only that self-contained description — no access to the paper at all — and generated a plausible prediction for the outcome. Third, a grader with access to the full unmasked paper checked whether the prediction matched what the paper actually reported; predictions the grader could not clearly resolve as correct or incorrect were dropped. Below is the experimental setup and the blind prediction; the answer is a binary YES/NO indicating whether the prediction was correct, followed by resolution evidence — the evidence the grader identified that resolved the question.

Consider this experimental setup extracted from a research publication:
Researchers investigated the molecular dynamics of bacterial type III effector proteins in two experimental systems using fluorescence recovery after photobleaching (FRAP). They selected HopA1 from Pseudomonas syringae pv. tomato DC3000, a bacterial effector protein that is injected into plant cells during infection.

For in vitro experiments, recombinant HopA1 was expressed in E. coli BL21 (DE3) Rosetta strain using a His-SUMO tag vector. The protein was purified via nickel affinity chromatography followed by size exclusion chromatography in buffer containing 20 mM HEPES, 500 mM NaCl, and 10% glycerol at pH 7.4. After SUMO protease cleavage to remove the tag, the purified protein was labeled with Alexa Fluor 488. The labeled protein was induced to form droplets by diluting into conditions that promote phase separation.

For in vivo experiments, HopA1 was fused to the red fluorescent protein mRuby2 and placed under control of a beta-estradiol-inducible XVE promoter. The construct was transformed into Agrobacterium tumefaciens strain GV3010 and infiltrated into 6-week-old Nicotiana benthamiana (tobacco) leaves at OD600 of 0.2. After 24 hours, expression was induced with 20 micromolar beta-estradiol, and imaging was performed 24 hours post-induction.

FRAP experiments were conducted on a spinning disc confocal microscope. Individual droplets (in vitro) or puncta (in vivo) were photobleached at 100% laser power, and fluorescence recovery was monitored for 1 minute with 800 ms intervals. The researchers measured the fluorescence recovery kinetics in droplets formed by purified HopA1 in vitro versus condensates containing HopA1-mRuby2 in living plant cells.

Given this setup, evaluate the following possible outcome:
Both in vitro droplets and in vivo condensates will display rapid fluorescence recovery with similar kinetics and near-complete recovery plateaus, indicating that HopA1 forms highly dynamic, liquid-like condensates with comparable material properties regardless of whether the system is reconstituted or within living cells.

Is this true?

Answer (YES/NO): NO